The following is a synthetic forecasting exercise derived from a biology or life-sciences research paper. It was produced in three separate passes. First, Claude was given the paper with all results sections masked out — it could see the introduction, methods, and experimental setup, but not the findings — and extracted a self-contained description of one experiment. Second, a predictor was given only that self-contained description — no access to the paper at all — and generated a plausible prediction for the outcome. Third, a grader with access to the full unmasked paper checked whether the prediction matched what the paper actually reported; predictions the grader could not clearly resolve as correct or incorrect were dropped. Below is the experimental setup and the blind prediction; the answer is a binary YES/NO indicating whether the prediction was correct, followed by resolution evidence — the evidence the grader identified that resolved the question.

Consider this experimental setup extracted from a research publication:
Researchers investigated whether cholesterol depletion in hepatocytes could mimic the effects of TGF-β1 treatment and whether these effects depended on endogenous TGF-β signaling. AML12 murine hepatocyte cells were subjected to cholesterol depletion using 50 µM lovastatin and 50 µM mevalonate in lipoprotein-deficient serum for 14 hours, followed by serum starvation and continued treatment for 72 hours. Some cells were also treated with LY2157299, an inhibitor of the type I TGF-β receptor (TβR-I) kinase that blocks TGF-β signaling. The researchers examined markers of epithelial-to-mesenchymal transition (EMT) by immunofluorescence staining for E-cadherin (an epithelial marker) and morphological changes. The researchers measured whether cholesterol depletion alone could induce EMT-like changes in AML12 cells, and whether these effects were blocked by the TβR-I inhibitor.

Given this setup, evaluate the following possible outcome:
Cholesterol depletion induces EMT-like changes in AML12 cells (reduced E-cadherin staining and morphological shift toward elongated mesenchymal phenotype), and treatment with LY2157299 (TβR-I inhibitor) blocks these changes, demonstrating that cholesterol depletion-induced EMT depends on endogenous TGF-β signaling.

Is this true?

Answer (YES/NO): YES